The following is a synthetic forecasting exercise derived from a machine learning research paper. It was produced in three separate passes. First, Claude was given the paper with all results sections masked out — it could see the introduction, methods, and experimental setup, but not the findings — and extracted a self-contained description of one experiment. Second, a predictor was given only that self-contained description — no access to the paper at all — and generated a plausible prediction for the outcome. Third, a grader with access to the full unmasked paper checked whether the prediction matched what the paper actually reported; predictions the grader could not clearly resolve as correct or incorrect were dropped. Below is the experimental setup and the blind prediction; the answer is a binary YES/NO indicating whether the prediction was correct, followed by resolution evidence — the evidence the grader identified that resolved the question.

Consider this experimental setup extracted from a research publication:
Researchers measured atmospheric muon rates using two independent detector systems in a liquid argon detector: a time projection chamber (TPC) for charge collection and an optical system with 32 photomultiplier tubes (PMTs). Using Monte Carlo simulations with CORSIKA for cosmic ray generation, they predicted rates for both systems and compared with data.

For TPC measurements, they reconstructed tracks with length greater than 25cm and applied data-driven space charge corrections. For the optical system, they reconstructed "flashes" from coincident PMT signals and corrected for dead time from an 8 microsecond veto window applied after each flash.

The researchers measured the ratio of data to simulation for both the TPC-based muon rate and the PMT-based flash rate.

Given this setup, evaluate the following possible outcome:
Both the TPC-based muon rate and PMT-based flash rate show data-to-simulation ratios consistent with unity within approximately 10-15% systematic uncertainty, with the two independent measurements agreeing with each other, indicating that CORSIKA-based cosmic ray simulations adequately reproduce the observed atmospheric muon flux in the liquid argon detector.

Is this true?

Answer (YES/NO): NO